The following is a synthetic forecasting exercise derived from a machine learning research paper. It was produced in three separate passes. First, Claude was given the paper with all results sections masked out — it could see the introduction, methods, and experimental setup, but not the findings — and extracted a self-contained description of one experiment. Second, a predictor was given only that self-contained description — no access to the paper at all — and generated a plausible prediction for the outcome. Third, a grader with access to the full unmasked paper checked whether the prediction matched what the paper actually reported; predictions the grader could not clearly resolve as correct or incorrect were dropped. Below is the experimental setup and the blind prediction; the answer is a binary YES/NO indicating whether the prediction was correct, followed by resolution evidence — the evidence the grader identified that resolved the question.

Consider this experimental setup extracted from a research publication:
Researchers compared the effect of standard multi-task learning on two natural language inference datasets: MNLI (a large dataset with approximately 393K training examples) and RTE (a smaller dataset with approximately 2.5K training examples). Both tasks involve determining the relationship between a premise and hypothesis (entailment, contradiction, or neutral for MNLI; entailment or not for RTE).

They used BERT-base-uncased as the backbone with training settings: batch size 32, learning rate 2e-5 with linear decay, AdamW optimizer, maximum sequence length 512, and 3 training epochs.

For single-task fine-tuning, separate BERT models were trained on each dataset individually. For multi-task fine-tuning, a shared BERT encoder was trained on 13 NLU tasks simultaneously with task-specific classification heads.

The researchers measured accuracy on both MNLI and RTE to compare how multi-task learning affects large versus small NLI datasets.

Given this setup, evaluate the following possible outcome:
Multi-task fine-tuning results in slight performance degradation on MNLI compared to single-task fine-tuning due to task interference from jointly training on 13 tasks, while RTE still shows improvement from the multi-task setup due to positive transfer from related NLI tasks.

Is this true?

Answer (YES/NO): YES